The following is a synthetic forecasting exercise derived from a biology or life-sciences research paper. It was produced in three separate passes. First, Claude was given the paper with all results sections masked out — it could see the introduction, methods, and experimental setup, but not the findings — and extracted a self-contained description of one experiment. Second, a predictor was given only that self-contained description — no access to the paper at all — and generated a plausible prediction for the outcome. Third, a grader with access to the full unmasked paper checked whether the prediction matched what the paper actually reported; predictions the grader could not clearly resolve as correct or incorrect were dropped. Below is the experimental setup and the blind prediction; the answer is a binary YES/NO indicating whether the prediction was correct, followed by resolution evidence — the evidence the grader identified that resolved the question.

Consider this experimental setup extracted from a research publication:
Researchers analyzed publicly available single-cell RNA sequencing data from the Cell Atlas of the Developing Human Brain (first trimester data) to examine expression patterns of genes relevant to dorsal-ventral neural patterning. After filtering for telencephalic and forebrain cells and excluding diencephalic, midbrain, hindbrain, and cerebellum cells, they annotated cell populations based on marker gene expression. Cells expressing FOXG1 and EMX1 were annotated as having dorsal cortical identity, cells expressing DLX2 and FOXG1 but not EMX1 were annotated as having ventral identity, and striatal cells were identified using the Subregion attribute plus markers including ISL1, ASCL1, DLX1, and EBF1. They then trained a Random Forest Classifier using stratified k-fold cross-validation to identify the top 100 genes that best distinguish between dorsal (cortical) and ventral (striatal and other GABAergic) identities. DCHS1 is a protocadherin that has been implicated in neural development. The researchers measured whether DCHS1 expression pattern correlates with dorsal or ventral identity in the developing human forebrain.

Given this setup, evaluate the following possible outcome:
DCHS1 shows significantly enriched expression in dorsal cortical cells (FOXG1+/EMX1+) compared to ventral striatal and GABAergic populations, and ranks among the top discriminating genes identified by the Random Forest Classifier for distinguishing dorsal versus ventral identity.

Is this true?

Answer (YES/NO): NO